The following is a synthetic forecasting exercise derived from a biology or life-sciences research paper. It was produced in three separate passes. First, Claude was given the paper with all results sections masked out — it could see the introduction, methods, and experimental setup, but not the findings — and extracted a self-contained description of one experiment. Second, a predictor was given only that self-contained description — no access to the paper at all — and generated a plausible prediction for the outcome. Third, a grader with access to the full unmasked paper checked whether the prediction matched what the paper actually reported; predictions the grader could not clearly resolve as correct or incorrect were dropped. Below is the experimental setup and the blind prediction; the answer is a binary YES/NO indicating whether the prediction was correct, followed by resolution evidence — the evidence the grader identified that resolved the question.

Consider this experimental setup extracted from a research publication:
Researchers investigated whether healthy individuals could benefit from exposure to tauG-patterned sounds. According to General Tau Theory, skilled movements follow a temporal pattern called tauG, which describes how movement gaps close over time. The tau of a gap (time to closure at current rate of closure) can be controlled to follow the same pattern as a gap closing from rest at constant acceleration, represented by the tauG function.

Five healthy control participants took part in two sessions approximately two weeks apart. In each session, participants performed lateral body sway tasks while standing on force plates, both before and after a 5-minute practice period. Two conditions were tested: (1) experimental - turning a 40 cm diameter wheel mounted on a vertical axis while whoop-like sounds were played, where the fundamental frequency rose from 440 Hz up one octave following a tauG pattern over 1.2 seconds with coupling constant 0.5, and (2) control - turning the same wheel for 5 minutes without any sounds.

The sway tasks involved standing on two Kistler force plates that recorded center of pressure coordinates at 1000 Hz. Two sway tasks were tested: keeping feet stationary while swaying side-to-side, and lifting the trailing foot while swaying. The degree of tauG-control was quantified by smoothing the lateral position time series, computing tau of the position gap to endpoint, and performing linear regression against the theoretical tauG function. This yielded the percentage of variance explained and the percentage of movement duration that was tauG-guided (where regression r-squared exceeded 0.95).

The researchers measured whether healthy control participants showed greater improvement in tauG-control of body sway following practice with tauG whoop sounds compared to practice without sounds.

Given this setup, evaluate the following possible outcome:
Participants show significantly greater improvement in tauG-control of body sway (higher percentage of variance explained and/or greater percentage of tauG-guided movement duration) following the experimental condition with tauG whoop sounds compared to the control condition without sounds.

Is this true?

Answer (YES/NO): NO